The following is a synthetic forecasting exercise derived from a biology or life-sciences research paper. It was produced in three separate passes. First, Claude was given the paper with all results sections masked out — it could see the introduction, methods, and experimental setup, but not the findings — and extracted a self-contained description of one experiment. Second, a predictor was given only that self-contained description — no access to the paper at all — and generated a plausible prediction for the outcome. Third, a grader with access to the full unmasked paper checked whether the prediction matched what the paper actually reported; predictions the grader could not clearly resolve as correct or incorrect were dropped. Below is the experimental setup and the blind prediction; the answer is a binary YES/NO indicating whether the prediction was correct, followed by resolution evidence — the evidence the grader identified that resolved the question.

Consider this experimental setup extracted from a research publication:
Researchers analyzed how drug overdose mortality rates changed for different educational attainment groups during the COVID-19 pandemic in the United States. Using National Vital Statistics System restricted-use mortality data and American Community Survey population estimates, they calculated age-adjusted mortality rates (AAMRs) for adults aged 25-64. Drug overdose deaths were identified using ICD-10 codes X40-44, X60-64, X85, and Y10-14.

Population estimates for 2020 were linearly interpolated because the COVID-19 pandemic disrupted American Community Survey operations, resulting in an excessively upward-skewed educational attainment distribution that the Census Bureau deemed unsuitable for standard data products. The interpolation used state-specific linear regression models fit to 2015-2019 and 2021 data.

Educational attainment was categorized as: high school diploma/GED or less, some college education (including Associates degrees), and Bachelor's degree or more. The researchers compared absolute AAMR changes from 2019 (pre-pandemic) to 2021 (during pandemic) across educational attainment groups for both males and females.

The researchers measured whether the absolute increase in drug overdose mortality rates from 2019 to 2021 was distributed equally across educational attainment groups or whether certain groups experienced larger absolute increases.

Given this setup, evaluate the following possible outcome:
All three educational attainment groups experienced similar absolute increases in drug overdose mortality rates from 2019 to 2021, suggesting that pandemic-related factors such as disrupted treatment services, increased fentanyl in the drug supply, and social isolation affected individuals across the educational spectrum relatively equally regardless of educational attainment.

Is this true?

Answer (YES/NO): NO